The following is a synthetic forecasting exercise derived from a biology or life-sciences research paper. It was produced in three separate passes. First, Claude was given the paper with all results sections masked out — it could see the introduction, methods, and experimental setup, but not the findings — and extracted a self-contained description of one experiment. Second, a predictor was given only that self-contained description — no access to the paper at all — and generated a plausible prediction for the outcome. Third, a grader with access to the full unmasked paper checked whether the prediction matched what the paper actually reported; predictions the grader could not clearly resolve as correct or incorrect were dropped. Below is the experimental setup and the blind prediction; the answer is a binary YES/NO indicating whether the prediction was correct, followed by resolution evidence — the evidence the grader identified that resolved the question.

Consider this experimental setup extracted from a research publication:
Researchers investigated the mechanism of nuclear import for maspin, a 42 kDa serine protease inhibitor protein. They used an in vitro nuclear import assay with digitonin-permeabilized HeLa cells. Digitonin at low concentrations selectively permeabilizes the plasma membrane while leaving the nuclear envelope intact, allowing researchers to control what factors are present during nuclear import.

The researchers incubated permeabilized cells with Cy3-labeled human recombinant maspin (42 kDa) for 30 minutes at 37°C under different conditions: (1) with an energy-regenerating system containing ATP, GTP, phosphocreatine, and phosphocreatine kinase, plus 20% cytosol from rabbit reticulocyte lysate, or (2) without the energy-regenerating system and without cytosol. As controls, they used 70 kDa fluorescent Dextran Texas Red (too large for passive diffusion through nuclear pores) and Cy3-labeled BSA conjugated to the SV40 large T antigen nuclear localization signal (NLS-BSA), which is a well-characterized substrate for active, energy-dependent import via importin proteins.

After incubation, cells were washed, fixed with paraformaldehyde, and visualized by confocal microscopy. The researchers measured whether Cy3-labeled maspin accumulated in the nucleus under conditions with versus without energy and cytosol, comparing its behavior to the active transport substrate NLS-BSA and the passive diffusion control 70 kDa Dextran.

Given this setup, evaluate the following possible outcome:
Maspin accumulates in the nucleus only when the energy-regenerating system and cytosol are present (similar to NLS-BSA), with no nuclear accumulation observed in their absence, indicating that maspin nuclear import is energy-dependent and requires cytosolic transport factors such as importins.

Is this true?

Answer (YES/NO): NO